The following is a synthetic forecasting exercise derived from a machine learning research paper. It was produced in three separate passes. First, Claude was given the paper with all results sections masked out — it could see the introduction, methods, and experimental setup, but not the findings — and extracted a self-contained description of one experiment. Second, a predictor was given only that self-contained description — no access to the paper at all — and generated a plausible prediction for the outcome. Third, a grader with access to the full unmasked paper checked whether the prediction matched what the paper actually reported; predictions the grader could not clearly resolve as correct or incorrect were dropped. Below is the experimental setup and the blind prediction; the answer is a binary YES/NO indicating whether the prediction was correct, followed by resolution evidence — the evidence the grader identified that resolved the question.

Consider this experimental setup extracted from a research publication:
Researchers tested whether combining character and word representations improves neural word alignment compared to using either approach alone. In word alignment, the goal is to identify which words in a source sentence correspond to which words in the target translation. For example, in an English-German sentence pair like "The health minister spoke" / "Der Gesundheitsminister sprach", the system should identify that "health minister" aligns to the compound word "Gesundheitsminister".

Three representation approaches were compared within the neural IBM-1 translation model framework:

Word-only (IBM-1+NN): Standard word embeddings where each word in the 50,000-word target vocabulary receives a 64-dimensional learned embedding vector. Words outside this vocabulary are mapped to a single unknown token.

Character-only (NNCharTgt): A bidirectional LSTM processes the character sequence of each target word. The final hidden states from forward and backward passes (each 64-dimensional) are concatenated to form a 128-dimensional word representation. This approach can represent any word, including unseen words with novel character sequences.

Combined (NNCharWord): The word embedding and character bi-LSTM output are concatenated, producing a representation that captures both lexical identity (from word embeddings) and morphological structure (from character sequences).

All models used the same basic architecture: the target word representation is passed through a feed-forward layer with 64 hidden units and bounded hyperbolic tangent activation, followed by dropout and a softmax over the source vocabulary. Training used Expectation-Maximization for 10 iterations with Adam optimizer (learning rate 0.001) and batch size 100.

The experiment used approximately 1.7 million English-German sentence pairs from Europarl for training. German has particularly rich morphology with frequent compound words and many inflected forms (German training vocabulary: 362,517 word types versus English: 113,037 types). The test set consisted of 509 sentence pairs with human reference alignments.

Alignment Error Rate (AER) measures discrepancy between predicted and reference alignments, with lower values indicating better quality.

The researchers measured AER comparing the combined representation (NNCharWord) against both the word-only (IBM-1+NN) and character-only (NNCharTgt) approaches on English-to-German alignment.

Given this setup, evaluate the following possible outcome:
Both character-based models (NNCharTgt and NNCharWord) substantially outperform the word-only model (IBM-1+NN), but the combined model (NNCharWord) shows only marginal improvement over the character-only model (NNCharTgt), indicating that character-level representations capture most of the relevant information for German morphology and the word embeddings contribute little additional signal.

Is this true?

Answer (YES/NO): NO